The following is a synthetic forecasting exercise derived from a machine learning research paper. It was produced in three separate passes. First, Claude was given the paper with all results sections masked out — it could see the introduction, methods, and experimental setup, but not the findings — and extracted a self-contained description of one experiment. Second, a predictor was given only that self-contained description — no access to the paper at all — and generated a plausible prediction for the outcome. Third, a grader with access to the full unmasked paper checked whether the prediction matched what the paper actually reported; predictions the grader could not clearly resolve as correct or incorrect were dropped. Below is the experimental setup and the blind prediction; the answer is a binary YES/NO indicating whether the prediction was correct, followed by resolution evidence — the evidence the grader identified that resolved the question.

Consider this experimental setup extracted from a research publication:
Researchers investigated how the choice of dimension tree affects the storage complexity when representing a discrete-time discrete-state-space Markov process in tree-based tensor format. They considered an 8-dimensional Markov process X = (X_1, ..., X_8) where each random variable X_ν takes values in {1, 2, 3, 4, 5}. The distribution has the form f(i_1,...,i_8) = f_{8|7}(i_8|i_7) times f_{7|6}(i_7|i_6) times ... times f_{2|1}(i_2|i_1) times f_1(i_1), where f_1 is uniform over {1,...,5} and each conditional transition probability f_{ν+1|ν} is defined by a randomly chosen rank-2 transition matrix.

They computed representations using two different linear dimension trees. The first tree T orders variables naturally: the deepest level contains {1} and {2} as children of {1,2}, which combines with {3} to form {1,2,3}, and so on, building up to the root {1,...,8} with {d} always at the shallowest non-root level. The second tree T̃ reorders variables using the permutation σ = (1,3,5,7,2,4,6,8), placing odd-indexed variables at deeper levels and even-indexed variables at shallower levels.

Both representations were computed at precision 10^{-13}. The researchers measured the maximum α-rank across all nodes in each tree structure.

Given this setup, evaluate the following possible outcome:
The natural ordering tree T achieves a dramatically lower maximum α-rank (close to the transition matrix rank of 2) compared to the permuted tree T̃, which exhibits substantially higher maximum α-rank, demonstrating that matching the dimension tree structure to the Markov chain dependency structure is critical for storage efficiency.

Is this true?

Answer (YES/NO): NO